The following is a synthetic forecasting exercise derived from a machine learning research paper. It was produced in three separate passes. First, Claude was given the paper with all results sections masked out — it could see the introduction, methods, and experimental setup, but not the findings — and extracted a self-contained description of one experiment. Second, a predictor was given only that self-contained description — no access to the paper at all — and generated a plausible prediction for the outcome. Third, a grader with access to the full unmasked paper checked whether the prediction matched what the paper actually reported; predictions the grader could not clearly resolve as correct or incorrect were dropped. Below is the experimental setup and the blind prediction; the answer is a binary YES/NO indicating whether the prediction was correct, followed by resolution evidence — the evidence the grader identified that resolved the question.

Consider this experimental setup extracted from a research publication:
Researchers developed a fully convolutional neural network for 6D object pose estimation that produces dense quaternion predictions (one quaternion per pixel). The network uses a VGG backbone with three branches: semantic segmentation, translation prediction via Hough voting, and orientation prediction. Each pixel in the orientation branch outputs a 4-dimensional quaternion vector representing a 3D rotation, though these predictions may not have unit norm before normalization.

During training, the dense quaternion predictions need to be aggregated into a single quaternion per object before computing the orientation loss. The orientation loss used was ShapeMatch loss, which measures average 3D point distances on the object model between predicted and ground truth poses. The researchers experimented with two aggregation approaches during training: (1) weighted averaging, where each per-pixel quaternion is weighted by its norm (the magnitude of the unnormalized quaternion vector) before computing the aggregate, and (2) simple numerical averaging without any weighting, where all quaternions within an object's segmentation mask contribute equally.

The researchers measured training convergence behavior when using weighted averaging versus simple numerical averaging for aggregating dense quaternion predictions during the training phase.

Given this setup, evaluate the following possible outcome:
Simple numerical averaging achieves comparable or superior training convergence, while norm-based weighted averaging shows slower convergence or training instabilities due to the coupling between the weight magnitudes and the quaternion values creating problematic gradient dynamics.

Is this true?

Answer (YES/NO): YES